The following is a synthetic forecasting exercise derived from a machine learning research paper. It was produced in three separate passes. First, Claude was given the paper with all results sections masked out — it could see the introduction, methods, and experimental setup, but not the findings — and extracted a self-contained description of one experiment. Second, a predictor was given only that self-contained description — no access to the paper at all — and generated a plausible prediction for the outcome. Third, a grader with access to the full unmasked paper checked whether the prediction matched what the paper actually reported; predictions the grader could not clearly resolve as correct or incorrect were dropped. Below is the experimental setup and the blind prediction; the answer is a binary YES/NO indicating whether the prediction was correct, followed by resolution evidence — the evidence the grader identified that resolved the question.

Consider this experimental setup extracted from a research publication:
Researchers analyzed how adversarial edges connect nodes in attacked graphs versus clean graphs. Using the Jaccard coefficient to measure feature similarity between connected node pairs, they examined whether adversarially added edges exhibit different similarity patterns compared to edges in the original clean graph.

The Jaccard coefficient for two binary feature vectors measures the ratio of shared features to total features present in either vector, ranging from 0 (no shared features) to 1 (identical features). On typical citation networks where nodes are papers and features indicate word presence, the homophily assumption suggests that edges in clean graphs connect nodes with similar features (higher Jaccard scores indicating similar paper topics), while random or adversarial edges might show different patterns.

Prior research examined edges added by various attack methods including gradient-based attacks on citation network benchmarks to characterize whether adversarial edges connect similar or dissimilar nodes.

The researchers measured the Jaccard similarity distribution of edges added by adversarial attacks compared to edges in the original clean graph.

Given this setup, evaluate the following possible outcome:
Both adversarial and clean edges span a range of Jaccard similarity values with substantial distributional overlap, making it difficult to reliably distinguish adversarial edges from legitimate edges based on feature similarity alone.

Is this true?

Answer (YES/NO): YES